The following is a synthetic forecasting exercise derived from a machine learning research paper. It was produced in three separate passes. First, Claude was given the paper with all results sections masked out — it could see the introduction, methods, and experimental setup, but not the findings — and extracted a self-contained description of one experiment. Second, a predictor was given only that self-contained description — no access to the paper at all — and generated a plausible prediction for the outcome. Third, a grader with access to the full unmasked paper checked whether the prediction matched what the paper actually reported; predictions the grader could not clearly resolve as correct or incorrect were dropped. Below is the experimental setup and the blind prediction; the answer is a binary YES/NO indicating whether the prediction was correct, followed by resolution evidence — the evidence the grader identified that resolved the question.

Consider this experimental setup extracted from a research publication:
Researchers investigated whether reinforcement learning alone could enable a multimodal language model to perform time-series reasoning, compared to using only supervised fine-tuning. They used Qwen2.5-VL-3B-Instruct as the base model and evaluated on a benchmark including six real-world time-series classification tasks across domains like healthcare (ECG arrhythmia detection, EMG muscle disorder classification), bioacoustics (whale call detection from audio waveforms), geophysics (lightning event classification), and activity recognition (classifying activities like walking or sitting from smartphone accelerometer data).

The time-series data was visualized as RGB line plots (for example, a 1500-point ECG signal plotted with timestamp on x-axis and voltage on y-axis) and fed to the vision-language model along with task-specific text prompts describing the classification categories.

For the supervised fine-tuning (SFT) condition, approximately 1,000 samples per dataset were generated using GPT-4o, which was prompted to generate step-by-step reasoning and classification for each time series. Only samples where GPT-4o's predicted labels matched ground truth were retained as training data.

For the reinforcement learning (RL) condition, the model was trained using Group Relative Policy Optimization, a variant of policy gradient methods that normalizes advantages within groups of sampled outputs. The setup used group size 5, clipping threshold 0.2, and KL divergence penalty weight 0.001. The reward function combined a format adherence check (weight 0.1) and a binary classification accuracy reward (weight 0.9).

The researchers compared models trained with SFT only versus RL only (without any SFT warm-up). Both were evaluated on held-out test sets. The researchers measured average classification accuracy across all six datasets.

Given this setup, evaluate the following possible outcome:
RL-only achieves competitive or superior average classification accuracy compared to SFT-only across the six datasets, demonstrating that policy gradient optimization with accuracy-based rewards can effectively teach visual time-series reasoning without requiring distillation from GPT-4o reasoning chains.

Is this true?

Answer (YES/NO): YES